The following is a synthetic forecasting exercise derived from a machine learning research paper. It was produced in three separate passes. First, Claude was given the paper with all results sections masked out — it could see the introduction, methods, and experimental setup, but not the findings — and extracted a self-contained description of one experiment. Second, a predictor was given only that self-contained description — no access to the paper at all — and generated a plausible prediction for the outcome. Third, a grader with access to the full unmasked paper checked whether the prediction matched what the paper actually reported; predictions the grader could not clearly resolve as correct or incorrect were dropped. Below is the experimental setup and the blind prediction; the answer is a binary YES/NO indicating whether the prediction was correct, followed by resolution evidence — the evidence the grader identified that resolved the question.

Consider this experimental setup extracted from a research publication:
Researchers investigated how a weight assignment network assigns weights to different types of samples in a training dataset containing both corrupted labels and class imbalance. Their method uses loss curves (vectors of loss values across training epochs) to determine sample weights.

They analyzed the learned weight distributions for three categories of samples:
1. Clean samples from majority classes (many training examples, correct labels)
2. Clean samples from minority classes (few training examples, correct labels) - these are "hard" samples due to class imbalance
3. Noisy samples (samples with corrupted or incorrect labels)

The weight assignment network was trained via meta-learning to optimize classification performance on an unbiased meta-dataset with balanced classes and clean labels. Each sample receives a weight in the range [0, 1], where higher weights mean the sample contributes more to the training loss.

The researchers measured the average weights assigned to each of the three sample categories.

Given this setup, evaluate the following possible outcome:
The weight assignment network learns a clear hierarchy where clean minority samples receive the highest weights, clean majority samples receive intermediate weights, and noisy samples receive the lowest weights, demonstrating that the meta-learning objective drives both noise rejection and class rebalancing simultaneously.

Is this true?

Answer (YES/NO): YES